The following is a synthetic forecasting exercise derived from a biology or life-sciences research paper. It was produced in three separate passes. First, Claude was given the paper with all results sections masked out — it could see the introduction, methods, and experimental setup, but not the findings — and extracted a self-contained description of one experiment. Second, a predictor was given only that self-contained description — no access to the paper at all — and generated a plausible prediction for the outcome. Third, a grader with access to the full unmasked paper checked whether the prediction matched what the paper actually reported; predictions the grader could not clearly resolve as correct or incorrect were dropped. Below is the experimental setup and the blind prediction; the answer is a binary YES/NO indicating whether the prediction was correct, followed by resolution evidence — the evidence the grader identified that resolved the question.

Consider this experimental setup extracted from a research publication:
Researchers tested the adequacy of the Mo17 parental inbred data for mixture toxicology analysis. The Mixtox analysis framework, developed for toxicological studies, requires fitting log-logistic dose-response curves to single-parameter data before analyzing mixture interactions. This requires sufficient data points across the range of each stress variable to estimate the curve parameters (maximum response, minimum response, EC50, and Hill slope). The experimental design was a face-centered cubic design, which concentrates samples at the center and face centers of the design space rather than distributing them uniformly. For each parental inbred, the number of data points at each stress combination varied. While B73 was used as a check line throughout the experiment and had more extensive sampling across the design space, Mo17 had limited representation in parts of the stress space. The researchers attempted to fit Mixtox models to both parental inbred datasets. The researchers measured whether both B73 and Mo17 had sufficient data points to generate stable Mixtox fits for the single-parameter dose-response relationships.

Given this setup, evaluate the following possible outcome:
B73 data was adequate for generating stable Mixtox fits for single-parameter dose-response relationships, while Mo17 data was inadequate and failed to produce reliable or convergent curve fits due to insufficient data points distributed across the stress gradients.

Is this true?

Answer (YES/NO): YES